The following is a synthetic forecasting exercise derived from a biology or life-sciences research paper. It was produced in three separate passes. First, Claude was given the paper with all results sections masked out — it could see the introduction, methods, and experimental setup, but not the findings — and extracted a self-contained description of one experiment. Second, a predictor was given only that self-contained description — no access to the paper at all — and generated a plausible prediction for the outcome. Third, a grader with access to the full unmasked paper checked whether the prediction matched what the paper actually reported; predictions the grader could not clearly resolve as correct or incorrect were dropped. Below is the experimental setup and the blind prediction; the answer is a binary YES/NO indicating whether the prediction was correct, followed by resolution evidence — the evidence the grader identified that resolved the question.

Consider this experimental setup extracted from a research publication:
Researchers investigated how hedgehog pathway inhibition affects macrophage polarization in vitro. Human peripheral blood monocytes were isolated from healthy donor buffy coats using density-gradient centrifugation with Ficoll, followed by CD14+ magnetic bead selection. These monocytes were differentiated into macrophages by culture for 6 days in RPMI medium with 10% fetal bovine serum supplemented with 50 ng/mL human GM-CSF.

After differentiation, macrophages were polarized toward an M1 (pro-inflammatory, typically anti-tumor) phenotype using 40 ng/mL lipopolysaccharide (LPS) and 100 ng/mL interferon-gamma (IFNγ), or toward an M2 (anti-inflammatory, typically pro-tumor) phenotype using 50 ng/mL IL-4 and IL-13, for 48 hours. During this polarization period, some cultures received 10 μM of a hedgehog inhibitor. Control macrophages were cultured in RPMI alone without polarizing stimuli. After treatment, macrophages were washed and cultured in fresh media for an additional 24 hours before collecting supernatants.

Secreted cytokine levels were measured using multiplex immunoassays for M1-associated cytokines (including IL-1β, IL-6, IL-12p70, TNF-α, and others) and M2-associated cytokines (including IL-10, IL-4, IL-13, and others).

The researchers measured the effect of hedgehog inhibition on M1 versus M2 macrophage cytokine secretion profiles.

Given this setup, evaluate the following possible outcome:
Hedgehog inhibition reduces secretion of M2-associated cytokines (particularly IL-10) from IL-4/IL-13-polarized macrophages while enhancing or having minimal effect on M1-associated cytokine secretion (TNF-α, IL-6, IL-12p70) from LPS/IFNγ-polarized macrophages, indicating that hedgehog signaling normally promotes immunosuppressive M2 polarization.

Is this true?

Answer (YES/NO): NO